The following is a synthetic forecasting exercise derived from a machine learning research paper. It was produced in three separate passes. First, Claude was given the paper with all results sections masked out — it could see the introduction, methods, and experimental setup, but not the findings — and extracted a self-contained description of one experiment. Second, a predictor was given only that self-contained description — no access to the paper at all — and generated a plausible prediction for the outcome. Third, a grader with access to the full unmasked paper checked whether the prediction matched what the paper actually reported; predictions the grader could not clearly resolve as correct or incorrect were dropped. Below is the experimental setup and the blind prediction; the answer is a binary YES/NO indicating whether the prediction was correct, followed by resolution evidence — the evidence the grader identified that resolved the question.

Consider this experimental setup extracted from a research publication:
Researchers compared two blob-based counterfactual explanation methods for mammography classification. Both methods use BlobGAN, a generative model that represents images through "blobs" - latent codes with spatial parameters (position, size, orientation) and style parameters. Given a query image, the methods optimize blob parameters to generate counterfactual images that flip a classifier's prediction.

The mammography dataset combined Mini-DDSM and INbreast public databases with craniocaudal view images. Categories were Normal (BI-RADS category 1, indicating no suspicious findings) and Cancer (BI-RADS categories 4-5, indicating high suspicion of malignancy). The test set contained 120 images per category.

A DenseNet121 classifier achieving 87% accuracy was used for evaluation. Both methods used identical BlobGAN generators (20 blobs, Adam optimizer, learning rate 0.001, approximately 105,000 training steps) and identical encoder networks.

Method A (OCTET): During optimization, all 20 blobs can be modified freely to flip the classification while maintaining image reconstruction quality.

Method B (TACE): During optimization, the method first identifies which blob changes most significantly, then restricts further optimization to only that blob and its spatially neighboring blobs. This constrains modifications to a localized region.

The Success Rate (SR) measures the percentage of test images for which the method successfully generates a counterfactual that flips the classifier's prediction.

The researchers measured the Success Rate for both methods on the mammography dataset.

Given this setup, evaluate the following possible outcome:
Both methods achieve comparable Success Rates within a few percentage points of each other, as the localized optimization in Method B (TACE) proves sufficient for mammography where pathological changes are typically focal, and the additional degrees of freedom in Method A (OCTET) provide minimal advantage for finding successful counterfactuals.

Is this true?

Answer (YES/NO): NO